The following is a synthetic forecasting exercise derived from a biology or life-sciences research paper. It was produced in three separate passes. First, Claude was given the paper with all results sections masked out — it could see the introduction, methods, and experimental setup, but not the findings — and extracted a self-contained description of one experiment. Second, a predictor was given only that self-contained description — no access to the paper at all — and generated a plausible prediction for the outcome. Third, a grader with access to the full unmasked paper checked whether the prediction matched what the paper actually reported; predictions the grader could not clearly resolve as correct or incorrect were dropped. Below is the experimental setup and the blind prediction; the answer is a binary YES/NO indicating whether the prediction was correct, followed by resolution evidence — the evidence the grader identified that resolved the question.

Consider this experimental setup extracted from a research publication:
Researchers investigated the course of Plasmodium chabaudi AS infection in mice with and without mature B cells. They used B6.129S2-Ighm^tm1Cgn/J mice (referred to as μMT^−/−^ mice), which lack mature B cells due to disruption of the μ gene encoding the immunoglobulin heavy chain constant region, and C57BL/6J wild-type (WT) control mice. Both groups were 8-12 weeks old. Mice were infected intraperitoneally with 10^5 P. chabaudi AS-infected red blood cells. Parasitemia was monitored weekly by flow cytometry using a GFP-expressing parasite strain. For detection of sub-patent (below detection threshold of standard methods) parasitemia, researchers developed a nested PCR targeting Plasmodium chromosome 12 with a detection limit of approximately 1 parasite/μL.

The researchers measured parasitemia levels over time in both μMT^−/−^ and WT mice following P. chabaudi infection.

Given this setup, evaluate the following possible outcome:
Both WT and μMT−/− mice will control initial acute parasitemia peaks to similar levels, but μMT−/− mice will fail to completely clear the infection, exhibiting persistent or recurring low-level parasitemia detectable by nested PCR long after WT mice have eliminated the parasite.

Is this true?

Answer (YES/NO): NO